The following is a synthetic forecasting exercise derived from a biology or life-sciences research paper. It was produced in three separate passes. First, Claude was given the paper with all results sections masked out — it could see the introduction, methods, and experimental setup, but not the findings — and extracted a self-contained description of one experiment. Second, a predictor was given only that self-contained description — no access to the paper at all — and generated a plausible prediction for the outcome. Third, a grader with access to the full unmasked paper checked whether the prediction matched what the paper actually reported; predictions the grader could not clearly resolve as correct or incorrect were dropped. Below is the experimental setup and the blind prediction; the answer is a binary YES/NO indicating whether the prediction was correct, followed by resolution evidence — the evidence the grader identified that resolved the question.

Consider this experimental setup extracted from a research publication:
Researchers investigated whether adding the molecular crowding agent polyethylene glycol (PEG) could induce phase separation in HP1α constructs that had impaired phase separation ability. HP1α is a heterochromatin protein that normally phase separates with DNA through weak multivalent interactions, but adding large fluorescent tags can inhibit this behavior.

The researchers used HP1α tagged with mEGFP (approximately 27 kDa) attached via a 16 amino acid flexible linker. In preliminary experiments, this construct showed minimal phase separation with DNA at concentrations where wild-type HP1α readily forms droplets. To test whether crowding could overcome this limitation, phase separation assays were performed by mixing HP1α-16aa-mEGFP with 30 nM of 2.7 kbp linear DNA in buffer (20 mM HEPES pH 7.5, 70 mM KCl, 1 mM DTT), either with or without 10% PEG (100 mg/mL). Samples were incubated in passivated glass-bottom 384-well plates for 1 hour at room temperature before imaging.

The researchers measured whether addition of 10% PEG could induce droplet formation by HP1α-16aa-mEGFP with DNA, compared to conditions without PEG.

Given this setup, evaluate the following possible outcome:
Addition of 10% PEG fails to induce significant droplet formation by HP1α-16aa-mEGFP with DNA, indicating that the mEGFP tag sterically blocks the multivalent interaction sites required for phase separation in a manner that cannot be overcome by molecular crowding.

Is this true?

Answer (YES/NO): NO